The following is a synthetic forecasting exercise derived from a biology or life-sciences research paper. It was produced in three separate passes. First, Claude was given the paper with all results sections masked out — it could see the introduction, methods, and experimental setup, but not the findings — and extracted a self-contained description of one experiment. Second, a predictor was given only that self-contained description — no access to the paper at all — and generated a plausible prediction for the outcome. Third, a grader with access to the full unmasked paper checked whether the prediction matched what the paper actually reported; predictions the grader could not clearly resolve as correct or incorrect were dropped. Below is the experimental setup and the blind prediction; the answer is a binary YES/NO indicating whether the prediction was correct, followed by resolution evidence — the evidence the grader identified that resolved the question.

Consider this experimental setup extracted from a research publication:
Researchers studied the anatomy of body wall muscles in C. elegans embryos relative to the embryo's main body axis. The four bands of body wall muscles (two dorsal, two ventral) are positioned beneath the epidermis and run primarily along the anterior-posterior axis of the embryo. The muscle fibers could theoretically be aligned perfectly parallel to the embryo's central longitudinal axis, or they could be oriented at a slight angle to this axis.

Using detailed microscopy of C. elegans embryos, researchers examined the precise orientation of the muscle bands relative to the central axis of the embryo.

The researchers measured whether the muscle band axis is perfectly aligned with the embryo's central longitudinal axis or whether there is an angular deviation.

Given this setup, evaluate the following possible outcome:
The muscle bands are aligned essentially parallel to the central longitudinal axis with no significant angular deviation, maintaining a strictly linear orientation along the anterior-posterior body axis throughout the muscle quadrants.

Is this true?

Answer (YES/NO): NO